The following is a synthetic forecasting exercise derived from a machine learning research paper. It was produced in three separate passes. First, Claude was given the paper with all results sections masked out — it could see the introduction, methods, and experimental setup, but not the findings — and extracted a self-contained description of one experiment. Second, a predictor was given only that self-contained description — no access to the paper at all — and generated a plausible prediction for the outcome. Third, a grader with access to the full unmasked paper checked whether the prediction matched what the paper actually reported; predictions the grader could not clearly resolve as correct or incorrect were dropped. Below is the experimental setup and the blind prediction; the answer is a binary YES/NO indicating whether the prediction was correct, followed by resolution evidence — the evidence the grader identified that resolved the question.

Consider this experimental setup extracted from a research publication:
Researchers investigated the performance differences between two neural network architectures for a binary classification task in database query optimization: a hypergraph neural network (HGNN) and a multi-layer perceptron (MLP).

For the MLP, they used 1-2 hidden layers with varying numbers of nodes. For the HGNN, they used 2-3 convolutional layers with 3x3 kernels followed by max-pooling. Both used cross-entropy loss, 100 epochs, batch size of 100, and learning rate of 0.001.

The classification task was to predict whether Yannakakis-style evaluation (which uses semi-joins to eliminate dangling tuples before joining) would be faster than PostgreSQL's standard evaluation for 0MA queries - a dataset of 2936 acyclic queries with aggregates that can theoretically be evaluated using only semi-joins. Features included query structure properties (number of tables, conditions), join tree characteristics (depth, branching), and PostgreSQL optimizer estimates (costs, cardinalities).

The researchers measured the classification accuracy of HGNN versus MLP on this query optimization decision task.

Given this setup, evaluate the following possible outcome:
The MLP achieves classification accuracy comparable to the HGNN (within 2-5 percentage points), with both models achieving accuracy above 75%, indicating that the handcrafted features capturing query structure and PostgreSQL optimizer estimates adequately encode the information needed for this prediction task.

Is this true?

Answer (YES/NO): YES